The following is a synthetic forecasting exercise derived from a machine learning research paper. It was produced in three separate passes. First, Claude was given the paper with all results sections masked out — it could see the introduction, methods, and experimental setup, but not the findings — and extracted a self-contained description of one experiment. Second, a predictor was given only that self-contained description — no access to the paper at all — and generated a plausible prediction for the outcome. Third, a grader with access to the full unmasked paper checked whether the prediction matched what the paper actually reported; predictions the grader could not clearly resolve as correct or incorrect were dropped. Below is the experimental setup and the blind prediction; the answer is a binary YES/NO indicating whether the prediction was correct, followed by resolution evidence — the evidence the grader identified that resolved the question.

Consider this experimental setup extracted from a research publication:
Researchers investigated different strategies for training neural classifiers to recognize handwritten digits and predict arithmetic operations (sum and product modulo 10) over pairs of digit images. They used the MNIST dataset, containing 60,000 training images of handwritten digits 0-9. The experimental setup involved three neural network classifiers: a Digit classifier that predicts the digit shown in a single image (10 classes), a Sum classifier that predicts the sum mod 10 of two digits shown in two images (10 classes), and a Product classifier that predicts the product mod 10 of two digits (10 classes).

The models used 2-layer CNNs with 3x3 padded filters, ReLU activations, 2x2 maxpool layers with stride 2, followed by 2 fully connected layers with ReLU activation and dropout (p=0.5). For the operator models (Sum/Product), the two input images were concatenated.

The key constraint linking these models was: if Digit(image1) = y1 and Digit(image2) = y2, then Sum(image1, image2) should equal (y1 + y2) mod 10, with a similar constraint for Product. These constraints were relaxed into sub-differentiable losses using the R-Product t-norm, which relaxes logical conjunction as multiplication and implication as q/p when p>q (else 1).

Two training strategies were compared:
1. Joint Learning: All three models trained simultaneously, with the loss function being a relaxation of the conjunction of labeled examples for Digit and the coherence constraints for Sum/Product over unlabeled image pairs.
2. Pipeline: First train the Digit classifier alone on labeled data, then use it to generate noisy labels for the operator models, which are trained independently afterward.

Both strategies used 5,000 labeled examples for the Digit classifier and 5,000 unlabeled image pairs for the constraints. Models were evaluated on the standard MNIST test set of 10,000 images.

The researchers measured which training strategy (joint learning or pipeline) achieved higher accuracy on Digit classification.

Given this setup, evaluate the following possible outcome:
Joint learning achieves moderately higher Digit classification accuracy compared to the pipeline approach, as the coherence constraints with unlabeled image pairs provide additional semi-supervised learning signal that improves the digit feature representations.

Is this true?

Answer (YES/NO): NO